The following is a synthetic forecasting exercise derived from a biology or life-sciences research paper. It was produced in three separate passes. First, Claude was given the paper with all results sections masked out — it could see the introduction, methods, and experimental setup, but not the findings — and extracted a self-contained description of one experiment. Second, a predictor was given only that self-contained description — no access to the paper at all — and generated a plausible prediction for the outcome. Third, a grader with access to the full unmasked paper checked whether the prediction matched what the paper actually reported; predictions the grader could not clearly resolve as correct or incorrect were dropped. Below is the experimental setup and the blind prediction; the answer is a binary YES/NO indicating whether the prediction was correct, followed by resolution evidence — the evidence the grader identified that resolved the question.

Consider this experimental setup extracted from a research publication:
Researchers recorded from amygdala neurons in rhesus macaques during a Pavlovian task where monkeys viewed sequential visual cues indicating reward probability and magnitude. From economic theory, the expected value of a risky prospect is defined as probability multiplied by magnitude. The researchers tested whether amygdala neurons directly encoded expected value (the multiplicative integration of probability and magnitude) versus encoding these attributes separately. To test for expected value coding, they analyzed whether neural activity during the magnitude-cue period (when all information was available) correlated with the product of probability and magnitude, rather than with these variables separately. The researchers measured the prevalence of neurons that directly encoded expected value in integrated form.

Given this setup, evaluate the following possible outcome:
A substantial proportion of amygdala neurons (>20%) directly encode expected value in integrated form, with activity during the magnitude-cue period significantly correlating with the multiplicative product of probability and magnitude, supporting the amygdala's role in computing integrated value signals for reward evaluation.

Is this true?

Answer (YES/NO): NO